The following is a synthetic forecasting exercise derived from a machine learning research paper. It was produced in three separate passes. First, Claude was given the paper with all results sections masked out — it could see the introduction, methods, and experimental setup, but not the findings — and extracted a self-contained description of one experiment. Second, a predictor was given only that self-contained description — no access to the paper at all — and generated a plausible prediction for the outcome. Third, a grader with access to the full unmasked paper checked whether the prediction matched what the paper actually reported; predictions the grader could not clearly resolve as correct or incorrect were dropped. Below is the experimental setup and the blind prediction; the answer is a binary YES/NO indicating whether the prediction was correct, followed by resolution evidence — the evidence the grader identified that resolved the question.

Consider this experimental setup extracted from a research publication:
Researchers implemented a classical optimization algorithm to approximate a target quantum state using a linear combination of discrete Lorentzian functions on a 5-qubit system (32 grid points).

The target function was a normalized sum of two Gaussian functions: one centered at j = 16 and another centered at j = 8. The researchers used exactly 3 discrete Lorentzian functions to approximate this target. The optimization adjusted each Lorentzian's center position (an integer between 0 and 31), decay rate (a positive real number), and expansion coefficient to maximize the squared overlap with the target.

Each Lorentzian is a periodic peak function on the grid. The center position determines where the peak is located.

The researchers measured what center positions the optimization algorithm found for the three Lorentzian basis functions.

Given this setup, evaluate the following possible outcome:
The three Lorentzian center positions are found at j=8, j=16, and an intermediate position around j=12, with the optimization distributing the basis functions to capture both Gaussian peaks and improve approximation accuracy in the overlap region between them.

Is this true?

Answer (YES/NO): YES